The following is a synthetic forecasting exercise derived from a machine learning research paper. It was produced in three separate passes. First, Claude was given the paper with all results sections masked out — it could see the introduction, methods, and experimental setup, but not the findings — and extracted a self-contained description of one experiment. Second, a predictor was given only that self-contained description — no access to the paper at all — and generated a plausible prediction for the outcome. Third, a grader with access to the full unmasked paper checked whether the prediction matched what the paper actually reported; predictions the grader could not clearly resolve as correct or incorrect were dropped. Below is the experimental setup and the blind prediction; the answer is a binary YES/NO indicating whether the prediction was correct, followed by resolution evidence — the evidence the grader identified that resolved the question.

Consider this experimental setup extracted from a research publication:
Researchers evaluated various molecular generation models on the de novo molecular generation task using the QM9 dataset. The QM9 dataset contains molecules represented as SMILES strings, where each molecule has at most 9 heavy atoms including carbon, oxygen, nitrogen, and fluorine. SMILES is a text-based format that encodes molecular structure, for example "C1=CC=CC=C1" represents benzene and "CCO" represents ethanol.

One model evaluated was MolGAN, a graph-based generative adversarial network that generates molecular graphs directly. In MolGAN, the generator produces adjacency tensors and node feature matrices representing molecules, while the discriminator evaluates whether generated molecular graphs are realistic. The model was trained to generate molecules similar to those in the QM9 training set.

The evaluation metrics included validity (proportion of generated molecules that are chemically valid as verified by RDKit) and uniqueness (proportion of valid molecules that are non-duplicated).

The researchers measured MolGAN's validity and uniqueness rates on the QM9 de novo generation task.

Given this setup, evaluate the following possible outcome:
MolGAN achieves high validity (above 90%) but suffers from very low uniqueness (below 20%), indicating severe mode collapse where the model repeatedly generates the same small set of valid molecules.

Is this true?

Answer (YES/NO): YES